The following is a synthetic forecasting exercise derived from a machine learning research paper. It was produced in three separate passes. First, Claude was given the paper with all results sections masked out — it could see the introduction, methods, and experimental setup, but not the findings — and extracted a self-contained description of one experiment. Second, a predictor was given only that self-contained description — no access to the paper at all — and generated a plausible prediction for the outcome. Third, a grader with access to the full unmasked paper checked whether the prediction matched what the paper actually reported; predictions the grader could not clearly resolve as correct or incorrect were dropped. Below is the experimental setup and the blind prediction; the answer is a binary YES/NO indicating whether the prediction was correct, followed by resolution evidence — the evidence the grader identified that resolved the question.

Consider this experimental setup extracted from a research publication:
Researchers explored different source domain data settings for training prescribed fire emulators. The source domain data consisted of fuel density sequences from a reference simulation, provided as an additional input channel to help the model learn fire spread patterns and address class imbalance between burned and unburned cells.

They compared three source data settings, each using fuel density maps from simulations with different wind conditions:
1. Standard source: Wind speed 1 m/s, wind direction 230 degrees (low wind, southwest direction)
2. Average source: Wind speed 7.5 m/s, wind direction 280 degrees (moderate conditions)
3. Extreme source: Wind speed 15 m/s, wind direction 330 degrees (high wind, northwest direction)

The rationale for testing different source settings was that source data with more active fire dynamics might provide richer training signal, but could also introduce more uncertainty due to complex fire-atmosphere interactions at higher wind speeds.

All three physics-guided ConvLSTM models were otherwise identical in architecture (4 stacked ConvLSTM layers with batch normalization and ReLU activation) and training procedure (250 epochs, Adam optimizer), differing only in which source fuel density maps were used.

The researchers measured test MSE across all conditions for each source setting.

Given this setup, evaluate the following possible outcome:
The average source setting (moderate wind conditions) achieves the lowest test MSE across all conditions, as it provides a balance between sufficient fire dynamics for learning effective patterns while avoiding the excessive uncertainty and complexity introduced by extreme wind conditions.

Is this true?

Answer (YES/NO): NO